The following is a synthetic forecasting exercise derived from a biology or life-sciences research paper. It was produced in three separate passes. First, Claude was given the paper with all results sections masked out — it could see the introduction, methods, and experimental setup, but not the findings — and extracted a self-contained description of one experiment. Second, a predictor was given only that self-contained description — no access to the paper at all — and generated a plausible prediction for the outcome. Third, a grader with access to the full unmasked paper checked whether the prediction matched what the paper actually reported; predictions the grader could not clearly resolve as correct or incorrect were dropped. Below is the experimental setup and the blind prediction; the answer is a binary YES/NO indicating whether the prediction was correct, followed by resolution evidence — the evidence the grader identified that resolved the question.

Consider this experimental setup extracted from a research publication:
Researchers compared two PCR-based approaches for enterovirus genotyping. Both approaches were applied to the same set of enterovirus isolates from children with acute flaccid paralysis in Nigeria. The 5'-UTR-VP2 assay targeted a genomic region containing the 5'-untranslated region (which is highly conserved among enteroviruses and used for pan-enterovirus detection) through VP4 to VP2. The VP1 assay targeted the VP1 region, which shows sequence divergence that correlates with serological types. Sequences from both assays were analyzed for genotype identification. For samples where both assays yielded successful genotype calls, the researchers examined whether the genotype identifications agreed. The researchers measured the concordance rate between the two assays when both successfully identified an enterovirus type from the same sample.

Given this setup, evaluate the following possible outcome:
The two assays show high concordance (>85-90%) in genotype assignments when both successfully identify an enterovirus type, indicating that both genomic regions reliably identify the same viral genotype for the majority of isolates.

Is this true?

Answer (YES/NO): YES